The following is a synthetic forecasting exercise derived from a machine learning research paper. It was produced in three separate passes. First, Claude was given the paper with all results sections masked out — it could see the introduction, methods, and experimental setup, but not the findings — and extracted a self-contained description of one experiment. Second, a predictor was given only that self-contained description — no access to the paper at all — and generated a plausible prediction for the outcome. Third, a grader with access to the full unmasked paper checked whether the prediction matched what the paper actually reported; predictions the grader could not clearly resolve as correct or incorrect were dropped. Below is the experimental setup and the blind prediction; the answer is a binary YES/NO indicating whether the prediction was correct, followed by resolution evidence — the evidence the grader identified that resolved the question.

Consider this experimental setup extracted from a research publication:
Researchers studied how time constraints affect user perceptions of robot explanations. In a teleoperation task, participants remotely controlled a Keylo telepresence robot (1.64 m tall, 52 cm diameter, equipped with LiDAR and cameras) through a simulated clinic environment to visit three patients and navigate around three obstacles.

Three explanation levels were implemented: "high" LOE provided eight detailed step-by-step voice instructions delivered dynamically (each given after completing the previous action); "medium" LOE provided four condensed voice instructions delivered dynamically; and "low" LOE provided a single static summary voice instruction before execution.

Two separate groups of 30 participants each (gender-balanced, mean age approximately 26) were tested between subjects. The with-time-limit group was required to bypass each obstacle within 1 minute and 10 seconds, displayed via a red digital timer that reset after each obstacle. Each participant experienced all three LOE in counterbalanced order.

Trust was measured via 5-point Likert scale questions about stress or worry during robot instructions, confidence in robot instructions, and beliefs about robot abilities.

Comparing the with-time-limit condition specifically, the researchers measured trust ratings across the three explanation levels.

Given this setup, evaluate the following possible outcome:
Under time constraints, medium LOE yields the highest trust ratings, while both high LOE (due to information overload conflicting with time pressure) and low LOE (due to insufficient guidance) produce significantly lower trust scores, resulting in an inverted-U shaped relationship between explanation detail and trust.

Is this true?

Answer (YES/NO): NO